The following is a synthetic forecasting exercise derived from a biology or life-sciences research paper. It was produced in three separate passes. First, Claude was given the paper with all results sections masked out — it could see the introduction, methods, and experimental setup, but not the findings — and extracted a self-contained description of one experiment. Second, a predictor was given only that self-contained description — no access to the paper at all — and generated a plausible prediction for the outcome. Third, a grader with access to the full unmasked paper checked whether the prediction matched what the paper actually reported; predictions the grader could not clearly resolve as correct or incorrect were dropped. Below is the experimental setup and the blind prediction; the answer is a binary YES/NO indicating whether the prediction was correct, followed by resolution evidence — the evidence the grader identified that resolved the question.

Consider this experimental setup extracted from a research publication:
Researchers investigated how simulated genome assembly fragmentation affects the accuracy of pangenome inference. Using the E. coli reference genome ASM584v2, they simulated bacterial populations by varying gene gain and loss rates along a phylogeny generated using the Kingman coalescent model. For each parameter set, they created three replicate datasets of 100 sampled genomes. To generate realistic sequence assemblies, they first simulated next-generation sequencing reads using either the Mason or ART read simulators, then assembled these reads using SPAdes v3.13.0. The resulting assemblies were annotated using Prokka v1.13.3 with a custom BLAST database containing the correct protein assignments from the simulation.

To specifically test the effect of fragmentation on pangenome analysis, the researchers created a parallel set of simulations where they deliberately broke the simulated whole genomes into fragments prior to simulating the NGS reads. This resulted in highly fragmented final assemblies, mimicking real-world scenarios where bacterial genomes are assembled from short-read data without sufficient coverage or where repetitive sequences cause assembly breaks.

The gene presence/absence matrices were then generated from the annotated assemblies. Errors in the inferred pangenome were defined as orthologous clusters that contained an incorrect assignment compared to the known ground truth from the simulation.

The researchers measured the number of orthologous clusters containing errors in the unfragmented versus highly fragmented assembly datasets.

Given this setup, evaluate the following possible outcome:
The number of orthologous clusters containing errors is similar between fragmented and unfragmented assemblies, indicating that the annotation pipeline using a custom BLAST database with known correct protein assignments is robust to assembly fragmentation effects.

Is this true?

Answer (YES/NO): NO